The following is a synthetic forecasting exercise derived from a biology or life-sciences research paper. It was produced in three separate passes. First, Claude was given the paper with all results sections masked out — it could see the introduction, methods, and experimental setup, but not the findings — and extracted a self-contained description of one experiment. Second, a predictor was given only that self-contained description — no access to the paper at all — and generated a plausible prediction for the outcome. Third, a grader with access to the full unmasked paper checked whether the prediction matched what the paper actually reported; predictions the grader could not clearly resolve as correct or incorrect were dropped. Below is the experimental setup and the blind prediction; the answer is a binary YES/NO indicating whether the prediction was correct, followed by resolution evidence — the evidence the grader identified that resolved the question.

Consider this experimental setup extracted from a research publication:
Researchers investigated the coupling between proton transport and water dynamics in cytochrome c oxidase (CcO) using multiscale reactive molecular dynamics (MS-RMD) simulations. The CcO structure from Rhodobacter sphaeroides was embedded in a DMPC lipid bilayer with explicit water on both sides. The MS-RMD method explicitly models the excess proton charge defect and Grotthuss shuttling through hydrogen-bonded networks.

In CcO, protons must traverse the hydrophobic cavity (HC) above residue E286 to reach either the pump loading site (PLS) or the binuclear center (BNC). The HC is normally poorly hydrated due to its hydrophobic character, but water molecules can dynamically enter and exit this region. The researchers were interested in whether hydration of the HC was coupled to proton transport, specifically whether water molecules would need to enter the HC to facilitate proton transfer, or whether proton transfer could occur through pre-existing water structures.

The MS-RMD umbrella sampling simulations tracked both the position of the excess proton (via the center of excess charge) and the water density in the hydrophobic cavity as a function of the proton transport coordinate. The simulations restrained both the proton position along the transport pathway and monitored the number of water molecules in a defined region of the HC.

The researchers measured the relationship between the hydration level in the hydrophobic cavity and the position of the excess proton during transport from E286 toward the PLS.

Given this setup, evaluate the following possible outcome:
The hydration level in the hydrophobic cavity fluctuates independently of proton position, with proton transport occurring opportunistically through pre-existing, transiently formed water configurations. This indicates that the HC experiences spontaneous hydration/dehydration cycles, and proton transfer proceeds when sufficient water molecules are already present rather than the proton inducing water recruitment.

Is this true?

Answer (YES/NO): NO